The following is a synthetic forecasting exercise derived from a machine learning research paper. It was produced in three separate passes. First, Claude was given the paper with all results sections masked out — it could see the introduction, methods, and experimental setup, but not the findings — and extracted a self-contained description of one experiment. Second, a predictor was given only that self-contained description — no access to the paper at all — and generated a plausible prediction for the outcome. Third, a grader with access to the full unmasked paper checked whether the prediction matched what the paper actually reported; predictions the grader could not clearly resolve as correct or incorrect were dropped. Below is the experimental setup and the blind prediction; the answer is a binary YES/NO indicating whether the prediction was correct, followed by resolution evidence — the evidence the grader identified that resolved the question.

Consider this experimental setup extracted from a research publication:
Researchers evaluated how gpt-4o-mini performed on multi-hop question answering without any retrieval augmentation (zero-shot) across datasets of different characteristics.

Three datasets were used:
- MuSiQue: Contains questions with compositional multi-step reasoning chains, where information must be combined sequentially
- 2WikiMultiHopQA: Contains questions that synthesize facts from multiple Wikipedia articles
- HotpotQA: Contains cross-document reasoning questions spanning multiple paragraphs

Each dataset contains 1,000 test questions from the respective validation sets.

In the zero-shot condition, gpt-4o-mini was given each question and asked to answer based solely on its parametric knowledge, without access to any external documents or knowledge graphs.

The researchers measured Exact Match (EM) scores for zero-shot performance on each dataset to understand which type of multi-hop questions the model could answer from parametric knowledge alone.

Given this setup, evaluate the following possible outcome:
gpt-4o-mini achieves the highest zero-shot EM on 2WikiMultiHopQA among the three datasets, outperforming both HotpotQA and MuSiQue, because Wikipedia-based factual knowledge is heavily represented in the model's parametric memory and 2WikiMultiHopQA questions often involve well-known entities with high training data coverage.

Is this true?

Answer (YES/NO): YES